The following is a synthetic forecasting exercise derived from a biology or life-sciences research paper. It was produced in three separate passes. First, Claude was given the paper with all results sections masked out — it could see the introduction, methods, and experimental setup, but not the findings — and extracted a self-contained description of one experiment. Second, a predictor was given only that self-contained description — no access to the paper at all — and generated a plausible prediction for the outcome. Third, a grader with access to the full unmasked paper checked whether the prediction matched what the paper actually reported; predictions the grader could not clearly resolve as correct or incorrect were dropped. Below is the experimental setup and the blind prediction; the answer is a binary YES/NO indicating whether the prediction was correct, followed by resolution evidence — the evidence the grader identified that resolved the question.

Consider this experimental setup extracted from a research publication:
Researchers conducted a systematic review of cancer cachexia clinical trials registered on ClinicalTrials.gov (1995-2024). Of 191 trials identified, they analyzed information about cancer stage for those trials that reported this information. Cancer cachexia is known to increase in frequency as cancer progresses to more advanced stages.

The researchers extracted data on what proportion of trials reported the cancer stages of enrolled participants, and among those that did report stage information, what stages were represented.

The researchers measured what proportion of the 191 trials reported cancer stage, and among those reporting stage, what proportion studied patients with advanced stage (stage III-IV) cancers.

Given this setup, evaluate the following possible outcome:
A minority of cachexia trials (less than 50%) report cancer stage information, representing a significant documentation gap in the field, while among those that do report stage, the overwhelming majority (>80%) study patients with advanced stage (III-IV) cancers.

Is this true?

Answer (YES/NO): NO